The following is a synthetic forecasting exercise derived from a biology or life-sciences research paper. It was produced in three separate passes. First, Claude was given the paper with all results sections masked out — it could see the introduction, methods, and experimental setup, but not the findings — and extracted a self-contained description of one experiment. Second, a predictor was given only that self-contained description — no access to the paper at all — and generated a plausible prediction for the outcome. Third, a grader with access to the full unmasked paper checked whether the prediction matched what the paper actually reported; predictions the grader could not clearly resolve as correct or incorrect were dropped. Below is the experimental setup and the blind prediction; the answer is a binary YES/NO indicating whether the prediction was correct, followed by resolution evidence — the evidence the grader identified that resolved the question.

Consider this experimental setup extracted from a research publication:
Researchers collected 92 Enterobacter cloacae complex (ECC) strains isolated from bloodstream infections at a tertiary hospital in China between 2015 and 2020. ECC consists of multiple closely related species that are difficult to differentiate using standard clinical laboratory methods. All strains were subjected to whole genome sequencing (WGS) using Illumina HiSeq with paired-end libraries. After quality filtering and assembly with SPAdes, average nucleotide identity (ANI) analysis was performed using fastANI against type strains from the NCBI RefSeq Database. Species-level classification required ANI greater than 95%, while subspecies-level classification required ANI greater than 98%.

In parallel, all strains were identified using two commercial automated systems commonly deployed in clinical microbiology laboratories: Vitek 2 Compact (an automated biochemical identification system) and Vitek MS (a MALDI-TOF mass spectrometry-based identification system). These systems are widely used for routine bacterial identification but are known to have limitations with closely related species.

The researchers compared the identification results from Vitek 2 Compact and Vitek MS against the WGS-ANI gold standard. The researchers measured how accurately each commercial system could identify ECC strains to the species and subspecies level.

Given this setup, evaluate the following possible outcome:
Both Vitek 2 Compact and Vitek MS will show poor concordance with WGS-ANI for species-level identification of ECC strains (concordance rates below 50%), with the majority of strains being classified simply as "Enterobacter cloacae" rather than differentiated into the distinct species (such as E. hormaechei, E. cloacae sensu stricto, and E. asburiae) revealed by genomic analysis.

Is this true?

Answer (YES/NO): YES